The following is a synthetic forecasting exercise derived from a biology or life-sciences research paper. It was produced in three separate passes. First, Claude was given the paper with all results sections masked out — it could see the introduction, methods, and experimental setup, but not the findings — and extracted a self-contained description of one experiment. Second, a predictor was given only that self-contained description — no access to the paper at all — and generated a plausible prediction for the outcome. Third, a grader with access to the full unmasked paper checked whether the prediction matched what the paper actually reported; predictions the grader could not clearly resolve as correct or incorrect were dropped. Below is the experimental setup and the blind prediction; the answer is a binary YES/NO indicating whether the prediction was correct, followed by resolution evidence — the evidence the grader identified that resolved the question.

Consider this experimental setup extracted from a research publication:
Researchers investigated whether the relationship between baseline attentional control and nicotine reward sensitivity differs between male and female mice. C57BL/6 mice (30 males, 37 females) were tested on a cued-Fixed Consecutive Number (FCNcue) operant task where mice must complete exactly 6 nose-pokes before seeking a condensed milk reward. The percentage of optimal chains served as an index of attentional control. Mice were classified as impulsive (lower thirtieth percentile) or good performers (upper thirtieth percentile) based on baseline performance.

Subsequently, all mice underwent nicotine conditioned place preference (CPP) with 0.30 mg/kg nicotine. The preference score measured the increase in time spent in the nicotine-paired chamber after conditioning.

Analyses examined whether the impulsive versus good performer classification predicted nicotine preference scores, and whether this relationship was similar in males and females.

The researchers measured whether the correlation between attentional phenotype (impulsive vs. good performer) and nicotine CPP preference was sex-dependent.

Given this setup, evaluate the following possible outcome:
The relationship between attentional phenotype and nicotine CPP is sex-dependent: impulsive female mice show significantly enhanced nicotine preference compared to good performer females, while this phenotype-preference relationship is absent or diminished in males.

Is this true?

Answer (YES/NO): NO